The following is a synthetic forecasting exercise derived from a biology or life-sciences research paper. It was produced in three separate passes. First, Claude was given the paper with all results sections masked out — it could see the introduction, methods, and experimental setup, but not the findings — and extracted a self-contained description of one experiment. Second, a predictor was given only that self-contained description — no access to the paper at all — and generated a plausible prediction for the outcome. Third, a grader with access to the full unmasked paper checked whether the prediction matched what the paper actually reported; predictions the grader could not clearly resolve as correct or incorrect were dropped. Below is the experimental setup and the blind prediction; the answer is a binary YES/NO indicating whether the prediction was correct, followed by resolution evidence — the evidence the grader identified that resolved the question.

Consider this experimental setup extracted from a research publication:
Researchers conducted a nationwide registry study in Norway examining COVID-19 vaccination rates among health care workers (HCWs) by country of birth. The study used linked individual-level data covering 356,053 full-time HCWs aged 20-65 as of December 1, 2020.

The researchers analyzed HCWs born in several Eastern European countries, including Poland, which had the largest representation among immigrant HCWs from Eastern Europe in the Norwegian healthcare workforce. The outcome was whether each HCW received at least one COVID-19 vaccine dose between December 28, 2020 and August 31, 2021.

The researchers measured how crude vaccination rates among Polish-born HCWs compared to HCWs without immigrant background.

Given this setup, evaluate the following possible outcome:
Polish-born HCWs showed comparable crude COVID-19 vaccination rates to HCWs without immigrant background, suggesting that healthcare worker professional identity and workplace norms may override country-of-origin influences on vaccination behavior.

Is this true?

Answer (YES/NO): NO